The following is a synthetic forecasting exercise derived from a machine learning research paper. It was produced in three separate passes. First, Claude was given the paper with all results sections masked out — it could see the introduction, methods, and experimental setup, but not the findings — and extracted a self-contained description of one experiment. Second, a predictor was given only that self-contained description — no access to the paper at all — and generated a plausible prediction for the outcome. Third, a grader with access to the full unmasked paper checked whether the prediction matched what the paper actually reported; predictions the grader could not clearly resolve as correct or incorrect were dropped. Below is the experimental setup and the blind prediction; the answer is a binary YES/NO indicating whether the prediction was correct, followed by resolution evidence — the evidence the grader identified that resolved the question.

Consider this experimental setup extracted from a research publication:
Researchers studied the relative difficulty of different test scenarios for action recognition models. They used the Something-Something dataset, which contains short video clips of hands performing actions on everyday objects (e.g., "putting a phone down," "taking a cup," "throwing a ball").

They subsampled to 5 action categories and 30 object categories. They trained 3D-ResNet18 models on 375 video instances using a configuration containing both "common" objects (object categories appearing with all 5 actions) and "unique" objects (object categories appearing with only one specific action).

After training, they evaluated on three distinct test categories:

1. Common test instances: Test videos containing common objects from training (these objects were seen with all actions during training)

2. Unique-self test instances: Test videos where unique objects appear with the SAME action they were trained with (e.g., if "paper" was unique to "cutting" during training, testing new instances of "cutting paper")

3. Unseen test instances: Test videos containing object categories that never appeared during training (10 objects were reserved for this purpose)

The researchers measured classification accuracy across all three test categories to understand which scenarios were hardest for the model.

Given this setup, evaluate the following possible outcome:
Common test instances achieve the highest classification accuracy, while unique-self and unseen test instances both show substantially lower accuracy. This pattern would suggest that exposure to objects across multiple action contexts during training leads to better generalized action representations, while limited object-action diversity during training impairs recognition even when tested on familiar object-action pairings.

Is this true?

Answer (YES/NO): NO